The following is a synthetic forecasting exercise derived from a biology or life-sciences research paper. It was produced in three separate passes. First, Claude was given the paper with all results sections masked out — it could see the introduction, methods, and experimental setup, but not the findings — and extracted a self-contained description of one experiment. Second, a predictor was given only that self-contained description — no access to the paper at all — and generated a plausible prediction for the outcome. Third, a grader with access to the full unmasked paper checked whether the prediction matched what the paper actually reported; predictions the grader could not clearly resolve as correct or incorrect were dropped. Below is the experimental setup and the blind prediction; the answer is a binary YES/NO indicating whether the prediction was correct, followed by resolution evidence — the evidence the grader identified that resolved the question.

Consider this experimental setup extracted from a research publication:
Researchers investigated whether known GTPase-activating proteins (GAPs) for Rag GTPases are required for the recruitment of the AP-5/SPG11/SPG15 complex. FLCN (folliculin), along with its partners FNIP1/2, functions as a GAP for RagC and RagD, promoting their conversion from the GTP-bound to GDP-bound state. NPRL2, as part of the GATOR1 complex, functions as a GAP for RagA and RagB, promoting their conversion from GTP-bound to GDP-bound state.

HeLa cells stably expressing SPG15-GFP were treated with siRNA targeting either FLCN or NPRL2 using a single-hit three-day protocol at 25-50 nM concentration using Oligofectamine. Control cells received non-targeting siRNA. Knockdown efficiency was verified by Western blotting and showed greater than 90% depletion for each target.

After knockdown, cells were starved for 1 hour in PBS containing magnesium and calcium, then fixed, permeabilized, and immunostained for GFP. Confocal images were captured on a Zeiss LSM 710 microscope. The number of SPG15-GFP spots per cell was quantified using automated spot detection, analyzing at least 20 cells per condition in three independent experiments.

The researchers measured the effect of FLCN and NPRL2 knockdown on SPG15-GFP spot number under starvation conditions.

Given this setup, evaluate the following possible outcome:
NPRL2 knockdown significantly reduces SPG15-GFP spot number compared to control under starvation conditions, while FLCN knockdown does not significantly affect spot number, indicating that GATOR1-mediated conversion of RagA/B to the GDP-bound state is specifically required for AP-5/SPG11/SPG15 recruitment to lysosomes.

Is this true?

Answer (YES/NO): NO